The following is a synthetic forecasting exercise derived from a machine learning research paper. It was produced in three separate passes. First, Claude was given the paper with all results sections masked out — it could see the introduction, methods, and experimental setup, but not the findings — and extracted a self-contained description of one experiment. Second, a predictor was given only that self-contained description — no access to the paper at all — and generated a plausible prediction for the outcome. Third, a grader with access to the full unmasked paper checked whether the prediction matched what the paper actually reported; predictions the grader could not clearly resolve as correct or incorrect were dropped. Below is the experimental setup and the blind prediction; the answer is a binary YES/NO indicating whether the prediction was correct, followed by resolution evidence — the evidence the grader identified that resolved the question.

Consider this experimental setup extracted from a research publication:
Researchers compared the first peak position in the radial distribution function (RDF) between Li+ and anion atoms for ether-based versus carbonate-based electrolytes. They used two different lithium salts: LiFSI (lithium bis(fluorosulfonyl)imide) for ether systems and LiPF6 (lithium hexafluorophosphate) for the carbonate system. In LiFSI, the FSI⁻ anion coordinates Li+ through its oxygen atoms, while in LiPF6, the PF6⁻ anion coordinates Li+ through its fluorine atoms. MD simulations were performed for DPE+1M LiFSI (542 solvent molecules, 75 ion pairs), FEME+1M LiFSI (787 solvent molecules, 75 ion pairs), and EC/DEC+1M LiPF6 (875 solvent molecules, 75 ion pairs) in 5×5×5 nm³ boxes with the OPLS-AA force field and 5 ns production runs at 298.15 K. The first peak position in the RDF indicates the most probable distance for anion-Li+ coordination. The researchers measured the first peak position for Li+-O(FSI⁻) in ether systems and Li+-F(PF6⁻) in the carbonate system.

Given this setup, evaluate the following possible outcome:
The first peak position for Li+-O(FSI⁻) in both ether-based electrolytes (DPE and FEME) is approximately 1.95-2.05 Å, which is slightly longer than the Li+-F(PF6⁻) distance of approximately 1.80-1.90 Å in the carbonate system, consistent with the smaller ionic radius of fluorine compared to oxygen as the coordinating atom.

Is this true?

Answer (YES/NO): NO